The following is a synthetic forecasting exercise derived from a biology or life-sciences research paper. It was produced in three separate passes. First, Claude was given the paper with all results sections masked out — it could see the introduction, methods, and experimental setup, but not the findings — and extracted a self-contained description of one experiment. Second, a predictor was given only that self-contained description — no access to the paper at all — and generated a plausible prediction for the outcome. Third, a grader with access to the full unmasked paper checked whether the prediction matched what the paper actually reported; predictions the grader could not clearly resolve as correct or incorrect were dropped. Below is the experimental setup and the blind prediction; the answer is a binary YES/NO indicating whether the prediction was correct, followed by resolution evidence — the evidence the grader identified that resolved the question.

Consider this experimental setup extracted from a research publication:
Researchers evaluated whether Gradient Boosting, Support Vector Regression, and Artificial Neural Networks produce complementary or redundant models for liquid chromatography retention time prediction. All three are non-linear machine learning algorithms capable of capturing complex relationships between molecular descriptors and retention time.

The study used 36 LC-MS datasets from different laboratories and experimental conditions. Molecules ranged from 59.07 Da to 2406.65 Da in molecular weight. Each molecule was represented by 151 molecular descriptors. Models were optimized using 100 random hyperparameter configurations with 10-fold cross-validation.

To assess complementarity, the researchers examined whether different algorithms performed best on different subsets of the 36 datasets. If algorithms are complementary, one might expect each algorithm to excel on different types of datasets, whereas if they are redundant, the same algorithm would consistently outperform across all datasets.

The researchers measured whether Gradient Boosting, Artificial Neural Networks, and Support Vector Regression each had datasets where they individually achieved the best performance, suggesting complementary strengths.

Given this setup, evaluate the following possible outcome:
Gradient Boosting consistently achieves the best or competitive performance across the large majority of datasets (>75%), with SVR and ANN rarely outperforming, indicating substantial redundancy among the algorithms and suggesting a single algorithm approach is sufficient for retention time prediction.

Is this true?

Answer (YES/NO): NO